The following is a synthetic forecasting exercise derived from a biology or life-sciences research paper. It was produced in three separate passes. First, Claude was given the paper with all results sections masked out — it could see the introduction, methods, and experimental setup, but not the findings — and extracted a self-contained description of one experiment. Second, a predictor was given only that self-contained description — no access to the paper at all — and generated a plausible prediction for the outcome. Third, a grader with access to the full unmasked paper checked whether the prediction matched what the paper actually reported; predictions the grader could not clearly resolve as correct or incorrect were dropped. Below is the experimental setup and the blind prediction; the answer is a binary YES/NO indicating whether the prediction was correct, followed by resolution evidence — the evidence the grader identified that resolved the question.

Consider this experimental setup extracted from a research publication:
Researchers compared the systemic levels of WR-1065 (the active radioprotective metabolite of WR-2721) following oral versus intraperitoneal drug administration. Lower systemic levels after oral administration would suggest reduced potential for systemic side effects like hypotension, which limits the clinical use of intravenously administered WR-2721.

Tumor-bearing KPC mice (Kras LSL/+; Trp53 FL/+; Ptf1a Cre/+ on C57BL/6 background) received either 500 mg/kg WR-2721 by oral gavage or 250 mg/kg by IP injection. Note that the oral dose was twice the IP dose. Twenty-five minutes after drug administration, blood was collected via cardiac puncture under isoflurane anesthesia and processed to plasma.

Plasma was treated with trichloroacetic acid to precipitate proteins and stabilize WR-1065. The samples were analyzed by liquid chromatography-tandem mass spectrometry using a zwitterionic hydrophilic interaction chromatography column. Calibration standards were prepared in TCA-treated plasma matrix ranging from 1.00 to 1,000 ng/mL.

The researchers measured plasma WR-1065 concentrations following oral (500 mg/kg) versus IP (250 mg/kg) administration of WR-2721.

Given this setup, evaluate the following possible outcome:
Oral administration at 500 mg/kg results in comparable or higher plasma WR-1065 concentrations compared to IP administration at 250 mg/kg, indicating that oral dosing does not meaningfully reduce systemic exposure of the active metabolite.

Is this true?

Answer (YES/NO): NO